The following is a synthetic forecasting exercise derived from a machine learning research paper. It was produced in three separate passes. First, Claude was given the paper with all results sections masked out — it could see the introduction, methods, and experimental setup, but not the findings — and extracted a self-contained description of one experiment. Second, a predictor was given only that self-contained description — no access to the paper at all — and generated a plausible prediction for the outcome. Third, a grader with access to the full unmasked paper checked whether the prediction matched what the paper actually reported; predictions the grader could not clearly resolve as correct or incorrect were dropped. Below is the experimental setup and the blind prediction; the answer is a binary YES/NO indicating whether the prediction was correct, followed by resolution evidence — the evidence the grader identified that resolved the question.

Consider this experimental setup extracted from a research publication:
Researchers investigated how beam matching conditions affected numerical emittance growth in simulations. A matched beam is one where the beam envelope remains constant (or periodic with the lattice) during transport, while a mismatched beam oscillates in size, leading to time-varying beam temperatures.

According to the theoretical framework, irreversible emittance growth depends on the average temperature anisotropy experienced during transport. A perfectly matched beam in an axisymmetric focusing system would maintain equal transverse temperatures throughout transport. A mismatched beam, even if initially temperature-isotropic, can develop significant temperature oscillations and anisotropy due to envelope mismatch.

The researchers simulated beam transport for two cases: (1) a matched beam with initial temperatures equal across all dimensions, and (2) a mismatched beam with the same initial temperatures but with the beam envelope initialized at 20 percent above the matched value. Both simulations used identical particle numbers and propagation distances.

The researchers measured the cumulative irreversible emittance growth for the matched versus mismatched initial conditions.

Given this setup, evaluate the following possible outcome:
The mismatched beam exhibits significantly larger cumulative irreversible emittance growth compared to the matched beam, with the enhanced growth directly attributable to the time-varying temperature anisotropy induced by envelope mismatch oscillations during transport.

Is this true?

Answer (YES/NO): NO